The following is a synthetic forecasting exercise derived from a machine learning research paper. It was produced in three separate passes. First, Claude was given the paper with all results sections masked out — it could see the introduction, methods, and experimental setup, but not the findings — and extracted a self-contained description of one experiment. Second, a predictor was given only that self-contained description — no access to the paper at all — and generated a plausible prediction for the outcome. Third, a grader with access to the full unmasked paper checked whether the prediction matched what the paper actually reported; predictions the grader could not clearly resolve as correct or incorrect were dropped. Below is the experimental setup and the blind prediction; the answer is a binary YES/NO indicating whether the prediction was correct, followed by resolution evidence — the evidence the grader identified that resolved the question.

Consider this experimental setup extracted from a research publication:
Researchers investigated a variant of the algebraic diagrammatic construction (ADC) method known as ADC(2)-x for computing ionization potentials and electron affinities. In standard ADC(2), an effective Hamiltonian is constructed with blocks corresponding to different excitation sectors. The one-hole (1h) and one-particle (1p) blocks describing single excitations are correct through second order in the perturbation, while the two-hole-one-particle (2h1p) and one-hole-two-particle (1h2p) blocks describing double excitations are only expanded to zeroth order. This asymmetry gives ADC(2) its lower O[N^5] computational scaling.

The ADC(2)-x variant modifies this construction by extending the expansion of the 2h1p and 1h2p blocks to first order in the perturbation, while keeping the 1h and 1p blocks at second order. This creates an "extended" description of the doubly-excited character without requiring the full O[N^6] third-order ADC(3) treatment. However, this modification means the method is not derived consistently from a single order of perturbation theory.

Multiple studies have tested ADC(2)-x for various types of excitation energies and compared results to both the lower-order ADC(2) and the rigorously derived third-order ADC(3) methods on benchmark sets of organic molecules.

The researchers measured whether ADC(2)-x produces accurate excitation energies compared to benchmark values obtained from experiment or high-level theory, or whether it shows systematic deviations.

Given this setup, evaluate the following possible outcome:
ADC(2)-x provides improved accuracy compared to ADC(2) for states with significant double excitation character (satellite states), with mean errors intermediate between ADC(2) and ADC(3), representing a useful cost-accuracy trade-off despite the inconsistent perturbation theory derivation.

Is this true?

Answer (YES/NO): NO